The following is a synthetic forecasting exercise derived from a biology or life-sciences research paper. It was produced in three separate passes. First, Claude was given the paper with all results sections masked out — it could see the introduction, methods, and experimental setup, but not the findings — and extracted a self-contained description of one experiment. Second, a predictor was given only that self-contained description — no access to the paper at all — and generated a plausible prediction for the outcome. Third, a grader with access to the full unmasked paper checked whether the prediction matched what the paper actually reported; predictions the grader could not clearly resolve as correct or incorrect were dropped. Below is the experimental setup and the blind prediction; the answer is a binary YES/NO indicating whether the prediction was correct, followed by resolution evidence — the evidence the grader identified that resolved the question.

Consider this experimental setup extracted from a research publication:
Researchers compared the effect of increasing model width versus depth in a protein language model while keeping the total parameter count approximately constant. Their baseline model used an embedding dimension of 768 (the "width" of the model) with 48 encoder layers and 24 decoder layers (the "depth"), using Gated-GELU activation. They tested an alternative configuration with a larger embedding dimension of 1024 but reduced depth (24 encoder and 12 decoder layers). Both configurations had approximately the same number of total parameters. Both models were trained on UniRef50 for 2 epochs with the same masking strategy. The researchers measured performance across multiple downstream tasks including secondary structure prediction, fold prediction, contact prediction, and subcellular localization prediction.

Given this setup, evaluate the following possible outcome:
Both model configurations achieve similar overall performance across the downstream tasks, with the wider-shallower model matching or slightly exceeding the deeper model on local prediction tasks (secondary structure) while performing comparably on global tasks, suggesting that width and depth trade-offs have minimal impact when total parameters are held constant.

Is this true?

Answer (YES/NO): NO